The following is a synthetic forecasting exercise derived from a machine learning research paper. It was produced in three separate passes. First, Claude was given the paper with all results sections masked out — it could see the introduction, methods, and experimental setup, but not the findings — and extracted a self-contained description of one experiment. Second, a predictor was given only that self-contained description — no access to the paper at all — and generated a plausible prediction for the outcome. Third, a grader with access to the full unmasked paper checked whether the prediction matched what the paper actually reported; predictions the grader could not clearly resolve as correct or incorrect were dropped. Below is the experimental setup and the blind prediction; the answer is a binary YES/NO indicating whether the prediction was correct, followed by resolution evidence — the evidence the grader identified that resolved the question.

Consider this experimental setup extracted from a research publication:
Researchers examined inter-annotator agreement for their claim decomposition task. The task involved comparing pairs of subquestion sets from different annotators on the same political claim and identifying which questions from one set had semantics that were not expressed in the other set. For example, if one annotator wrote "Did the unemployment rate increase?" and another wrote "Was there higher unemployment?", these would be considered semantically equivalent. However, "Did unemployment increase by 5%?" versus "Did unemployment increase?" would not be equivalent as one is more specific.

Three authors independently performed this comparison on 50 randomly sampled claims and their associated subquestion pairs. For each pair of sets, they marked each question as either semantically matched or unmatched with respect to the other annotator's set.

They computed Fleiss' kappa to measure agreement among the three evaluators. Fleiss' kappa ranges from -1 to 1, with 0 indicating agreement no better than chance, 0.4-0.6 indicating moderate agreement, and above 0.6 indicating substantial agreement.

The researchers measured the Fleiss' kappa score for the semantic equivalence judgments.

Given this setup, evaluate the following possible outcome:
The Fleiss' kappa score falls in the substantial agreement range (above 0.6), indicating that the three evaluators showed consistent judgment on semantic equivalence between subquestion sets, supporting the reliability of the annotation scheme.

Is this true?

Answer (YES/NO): NO